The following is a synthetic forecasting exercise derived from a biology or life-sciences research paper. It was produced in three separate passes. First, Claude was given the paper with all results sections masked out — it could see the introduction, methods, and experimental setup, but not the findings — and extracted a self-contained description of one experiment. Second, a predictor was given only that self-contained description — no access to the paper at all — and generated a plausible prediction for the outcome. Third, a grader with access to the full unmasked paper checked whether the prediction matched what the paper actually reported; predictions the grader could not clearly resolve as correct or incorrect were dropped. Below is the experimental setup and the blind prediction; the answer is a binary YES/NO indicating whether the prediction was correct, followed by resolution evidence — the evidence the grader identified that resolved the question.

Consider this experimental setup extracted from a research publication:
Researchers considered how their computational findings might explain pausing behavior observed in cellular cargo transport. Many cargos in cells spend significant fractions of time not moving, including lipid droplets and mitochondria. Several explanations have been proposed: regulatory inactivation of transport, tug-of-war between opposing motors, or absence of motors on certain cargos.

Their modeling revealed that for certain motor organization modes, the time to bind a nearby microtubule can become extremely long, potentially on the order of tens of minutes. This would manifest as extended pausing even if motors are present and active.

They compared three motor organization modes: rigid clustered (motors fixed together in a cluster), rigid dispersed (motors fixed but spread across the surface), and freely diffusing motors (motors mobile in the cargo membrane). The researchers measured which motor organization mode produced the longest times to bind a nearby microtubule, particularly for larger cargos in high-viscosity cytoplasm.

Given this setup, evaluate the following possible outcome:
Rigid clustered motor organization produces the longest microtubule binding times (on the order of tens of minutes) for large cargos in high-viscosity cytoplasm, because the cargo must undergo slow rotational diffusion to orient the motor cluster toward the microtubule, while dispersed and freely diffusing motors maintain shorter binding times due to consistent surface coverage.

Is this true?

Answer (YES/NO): YES